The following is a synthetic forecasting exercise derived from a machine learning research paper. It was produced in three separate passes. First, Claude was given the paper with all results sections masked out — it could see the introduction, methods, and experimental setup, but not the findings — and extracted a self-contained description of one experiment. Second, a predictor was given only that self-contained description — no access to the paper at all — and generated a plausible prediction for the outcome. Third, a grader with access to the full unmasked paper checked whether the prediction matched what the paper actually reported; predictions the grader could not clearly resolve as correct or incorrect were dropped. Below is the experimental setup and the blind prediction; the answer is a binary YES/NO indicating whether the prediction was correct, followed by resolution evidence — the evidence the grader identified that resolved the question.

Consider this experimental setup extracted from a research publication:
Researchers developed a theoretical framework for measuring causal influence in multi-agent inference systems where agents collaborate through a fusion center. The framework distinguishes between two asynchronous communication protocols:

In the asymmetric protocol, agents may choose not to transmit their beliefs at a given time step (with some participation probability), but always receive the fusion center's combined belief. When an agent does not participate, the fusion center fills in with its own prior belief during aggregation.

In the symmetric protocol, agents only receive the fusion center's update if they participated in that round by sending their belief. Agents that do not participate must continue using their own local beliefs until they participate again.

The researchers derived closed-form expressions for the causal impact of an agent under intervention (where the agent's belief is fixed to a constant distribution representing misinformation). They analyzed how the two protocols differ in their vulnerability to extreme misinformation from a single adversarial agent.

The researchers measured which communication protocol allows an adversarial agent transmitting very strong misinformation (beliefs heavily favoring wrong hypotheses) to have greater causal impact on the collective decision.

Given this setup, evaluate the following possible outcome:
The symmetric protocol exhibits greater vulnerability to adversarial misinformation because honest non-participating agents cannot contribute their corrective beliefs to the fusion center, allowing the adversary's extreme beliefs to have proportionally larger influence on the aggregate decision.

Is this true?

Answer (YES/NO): YES